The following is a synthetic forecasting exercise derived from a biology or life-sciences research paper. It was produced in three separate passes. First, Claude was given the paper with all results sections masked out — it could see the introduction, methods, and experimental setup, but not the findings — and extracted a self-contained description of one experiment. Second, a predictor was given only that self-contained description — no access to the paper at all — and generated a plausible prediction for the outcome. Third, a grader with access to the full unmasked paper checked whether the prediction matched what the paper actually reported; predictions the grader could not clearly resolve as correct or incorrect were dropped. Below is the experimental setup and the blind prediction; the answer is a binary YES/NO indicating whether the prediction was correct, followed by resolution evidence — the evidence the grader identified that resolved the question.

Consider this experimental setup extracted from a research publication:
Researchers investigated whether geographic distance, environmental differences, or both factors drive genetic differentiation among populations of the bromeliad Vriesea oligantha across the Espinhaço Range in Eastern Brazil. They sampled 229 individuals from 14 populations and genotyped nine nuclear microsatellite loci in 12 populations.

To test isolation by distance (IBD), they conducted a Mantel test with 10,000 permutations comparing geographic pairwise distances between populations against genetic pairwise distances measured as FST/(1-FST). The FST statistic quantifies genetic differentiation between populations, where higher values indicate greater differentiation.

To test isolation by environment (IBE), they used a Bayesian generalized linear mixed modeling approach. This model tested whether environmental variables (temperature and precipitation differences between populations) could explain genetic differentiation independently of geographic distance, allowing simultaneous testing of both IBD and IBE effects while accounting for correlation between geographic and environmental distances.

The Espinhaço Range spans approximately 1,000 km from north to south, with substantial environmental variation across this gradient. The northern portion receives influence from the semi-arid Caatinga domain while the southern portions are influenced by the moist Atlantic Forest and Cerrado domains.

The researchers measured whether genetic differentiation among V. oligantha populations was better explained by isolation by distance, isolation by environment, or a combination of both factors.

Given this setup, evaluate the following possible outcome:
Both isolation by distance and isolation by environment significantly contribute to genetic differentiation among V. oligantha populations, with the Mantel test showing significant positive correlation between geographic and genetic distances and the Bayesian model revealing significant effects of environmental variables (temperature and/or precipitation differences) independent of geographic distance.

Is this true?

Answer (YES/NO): YES